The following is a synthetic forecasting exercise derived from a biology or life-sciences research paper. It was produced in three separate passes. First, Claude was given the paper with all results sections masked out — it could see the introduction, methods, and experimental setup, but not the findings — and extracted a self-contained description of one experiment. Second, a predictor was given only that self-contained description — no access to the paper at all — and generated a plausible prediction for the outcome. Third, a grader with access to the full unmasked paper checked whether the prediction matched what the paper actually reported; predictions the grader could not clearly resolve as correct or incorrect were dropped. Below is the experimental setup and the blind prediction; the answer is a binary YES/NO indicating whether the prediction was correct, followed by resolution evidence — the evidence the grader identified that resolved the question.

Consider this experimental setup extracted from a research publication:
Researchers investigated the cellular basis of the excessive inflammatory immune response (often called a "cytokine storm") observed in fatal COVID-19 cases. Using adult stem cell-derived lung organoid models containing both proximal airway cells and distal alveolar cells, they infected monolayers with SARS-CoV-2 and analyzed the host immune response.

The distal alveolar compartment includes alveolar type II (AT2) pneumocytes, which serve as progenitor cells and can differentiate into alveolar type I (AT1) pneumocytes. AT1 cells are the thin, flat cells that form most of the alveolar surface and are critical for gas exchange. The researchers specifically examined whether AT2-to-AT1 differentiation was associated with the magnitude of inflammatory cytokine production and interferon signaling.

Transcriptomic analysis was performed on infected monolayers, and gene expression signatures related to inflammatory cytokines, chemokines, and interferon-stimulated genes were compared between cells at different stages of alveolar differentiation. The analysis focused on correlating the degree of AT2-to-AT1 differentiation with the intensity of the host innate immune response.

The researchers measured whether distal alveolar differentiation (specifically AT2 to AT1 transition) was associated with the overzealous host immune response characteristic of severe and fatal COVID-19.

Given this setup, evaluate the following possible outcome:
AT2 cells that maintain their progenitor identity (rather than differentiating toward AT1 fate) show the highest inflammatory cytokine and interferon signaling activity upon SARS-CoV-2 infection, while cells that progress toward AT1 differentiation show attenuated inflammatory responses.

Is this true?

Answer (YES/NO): NO